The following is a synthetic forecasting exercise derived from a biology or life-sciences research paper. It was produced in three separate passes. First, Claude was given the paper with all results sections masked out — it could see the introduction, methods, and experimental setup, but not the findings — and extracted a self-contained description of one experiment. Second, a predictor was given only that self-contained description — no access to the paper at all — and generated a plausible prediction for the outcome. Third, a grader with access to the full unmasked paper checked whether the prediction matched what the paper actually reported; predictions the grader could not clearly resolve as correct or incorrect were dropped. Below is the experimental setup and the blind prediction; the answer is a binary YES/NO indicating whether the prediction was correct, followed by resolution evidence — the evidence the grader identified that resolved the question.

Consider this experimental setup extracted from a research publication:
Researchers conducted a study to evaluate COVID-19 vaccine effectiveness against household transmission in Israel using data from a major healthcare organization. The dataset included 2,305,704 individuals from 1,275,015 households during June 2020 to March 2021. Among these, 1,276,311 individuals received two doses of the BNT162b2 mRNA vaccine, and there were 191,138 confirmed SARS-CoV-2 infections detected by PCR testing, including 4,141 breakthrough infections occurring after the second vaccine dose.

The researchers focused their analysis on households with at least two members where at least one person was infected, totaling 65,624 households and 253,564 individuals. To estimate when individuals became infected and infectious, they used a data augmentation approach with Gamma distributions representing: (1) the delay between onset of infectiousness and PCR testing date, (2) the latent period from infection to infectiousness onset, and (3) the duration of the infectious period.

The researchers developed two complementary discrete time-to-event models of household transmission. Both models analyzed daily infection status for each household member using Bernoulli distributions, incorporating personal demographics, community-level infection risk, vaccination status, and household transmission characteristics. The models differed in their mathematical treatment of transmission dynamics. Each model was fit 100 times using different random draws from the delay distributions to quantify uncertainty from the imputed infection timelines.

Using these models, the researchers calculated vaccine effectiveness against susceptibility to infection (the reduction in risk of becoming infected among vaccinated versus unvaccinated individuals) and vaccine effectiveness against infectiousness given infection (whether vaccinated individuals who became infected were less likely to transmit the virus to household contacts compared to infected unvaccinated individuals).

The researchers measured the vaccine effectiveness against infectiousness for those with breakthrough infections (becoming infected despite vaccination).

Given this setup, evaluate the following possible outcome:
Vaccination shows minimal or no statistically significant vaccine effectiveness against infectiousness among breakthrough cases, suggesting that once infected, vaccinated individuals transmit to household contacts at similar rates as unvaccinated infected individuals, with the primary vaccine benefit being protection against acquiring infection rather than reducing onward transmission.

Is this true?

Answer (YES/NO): NO